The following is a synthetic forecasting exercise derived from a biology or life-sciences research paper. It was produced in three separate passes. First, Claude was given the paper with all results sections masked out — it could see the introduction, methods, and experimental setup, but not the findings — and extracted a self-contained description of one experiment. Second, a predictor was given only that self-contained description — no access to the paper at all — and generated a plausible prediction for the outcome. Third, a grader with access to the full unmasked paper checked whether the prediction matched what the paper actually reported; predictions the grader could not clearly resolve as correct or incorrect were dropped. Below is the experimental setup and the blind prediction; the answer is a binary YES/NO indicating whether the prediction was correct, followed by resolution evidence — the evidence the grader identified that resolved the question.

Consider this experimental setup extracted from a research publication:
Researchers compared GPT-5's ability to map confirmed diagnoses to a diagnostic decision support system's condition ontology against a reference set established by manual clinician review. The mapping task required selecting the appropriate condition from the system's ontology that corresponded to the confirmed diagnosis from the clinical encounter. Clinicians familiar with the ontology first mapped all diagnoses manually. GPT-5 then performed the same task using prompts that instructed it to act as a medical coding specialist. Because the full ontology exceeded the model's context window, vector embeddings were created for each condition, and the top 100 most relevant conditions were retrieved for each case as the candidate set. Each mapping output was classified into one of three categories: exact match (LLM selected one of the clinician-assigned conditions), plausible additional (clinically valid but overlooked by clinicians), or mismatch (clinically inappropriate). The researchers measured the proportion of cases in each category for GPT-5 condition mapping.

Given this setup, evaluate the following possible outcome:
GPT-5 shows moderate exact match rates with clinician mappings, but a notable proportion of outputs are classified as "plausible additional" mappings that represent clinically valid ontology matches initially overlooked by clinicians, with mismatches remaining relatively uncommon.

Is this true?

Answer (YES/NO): NO